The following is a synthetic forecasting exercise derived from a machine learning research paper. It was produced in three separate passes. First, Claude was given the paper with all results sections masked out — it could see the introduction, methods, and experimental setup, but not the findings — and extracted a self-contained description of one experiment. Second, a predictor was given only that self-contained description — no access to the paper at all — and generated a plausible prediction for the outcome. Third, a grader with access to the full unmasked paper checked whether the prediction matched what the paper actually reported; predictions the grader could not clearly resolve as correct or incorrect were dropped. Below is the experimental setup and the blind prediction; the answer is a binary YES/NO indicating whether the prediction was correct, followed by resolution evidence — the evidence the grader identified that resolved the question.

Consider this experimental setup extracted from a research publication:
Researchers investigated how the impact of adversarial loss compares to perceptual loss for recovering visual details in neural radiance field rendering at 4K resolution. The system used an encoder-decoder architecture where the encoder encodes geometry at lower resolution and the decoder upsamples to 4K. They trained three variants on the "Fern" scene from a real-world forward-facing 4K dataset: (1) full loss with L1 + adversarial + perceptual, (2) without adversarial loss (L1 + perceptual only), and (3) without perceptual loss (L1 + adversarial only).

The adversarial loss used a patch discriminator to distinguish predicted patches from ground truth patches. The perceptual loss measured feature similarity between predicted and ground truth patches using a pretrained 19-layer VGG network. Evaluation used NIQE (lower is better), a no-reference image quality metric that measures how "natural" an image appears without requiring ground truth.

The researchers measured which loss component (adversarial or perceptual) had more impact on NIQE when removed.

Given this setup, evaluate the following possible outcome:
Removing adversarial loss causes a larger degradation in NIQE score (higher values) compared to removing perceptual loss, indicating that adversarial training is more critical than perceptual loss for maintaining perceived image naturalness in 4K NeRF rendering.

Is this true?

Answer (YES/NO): YES